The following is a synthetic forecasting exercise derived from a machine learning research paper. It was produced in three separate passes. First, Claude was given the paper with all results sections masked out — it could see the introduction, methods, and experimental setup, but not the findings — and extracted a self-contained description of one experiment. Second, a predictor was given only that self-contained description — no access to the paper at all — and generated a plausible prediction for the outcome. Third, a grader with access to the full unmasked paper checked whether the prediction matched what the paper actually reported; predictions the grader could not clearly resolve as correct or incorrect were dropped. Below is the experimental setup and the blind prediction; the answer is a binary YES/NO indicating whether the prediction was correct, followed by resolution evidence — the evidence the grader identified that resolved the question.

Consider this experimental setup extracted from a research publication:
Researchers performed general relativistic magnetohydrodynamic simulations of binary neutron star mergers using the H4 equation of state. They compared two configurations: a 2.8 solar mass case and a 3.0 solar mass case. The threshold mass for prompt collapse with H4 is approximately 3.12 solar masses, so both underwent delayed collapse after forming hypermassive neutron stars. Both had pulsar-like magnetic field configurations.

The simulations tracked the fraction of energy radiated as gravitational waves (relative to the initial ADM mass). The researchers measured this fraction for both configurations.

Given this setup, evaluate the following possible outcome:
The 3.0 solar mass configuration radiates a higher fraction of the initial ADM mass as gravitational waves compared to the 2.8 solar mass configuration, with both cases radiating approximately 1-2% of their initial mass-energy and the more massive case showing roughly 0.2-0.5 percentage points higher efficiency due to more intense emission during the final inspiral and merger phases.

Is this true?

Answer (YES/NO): NO